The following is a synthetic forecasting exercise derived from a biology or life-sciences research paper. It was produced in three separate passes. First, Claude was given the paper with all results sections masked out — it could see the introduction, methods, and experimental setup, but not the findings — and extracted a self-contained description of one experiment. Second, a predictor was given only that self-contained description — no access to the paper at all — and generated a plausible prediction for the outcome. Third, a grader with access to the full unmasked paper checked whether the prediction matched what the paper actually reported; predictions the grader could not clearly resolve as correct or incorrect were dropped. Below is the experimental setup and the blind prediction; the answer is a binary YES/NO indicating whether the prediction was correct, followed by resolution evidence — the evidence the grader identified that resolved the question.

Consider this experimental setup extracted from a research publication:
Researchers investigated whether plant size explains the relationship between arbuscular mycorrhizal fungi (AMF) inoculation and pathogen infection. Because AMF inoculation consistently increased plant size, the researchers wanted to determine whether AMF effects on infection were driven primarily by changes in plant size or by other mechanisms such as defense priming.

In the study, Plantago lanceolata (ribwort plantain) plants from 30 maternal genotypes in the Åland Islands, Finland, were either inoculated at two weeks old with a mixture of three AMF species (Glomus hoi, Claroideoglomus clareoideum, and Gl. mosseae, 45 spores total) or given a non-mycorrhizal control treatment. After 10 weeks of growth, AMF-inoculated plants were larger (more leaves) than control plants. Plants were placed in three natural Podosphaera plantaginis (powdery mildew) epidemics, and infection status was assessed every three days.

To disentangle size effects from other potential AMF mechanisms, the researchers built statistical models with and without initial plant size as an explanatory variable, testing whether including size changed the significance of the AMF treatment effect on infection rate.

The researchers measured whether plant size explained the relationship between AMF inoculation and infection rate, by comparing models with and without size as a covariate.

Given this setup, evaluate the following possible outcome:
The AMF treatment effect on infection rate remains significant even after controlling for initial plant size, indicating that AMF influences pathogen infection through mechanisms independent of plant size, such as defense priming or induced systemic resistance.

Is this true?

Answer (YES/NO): NO